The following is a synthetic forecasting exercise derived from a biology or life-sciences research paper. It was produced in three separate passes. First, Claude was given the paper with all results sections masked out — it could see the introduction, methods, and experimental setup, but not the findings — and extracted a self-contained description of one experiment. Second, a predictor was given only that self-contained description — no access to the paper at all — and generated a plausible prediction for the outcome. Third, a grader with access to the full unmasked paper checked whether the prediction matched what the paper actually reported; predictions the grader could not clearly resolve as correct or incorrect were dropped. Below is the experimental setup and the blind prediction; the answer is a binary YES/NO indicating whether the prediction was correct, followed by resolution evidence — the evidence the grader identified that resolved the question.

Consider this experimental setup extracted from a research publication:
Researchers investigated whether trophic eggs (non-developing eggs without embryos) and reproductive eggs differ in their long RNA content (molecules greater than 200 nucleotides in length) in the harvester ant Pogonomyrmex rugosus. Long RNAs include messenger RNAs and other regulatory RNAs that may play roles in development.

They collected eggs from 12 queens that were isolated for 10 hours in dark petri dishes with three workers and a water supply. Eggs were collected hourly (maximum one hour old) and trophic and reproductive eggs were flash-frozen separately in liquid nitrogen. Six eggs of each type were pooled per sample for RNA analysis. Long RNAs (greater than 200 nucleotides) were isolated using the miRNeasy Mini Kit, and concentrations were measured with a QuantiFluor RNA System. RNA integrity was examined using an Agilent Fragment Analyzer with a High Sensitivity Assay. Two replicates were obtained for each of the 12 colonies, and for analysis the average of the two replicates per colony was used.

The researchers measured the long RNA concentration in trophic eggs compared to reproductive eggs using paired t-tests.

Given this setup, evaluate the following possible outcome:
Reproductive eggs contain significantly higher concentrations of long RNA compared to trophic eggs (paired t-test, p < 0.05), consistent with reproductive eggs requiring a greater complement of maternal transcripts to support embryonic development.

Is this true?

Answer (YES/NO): YES